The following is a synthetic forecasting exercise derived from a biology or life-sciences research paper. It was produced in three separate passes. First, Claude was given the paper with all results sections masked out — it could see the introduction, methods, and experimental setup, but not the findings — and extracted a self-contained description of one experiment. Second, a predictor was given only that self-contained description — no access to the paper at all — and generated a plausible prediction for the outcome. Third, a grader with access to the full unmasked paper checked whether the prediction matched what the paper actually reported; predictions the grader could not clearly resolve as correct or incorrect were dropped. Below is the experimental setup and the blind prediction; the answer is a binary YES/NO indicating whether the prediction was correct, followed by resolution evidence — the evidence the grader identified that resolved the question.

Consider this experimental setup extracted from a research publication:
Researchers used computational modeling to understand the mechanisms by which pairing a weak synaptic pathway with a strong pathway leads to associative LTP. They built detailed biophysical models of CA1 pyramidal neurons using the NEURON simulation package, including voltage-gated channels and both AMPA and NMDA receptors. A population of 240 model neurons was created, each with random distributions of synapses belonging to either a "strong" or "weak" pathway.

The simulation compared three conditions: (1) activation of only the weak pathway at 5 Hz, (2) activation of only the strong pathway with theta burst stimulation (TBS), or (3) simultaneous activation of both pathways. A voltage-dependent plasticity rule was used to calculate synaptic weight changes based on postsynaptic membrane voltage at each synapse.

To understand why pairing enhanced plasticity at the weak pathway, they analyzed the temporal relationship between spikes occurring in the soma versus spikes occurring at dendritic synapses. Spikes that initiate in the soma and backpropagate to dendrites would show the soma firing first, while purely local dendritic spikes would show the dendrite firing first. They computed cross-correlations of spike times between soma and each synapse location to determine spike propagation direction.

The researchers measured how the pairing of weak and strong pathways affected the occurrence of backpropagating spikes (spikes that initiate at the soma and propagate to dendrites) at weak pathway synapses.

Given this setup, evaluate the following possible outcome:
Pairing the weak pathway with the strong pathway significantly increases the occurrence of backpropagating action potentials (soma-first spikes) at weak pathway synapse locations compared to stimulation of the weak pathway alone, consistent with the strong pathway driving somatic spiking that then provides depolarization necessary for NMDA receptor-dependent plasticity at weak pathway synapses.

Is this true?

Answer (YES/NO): YES